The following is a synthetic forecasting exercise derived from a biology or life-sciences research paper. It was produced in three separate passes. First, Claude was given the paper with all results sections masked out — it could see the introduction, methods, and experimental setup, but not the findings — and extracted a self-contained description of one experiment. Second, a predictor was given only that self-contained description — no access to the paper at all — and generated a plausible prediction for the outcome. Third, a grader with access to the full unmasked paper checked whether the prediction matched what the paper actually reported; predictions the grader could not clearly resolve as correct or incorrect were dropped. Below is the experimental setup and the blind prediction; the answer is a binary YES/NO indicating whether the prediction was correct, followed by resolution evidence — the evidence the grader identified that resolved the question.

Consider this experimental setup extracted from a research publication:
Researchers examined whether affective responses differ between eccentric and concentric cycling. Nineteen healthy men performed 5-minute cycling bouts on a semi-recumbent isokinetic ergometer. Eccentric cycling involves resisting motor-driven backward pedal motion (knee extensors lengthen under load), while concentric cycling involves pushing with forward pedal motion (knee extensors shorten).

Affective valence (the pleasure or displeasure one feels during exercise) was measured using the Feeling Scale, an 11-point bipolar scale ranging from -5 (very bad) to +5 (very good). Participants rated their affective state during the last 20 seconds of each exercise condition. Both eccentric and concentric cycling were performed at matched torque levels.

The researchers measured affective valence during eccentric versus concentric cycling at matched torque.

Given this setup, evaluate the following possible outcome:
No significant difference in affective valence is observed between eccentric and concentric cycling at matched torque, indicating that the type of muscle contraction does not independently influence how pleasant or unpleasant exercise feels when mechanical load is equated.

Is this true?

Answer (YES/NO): YES